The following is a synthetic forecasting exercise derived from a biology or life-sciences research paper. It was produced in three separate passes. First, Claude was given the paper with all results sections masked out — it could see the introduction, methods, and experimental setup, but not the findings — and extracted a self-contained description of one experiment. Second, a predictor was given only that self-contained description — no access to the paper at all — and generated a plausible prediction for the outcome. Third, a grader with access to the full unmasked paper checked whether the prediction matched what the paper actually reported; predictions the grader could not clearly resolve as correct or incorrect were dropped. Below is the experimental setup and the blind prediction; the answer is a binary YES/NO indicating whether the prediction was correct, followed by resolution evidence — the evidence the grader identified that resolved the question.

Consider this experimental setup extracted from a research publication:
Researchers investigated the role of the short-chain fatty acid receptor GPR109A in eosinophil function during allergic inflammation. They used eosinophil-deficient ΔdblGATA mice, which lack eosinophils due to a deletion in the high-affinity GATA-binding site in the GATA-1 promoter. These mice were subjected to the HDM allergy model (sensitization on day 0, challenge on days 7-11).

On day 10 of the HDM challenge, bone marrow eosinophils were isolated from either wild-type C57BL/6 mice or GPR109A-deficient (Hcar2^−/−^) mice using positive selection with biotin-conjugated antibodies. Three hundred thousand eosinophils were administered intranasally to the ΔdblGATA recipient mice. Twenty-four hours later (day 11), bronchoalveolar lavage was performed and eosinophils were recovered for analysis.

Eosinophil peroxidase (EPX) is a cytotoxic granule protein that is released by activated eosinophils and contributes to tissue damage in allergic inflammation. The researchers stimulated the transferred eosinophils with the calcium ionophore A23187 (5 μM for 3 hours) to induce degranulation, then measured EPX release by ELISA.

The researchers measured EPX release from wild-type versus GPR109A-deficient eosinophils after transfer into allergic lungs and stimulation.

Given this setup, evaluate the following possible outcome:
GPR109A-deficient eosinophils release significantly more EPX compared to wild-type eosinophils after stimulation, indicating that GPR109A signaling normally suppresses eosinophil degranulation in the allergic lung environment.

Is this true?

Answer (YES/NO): YES